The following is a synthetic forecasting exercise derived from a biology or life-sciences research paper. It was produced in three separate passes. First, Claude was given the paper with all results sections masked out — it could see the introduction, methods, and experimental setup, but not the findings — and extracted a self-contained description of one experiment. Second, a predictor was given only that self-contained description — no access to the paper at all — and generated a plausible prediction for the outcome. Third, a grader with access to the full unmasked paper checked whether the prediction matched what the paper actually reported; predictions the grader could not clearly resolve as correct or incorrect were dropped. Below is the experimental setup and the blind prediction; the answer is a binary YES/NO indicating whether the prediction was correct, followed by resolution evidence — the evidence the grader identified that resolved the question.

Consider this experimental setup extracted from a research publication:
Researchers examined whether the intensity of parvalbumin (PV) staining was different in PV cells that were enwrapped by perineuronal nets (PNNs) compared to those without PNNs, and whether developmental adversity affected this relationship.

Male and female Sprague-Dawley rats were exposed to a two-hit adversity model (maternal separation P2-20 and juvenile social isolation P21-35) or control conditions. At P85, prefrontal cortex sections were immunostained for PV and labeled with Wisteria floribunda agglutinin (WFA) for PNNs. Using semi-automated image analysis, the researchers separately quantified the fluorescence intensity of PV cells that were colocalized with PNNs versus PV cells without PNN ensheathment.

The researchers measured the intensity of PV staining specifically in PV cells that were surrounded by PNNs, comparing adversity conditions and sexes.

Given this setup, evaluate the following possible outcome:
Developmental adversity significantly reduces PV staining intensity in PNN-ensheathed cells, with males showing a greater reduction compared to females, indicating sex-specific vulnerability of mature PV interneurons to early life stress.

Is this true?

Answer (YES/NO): NO